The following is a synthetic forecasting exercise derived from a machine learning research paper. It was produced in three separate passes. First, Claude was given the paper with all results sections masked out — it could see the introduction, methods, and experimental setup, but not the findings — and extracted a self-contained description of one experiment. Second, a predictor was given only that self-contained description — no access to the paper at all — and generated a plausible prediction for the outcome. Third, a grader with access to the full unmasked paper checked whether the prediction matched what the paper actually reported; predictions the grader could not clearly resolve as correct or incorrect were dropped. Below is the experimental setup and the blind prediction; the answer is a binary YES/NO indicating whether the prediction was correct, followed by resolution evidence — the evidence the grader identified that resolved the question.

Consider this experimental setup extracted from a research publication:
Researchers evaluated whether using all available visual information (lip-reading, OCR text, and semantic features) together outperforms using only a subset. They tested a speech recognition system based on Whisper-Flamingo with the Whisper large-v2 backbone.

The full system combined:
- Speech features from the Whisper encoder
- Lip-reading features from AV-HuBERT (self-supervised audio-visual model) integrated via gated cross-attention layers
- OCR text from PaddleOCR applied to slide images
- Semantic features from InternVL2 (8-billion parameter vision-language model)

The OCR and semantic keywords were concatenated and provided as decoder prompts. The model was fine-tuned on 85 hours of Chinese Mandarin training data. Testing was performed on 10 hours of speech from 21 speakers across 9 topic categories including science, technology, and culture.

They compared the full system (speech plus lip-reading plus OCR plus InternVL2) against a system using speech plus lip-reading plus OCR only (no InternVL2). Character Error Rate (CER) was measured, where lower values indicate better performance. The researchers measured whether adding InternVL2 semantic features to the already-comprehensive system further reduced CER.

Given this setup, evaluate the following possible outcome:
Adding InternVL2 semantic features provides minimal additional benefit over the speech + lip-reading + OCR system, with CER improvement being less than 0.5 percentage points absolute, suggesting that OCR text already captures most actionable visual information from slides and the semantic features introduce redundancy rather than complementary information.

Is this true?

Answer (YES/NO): NO